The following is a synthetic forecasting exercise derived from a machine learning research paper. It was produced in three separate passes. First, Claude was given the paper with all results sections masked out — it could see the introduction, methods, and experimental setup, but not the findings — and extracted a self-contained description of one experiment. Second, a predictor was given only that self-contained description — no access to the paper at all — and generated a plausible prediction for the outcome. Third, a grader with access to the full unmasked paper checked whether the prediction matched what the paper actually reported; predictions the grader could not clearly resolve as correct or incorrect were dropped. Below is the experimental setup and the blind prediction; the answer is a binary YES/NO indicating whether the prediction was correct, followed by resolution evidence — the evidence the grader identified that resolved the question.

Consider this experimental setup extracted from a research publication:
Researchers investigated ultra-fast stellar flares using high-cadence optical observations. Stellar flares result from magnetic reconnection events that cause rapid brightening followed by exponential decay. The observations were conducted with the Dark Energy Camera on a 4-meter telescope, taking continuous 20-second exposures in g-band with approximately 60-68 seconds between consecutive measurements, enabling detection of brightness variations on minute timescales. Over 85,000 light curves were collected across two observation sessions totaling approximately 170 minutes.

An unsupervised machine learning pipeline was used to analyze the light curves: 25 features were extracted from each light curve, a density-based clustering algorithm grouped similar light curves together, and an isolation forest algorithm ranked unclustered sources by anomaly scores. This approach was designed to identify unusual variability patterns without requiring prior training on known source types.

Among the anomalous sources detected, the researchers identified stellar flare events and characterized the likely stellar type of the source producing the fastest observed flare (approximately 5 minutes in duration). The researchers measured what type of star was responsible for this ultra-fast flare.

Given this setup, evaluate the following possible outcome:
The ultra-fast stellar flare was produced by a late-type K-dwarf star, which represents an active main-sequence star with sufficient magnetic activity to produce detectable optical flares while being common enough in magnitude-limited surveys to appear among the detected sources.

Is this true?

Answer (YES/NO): NO